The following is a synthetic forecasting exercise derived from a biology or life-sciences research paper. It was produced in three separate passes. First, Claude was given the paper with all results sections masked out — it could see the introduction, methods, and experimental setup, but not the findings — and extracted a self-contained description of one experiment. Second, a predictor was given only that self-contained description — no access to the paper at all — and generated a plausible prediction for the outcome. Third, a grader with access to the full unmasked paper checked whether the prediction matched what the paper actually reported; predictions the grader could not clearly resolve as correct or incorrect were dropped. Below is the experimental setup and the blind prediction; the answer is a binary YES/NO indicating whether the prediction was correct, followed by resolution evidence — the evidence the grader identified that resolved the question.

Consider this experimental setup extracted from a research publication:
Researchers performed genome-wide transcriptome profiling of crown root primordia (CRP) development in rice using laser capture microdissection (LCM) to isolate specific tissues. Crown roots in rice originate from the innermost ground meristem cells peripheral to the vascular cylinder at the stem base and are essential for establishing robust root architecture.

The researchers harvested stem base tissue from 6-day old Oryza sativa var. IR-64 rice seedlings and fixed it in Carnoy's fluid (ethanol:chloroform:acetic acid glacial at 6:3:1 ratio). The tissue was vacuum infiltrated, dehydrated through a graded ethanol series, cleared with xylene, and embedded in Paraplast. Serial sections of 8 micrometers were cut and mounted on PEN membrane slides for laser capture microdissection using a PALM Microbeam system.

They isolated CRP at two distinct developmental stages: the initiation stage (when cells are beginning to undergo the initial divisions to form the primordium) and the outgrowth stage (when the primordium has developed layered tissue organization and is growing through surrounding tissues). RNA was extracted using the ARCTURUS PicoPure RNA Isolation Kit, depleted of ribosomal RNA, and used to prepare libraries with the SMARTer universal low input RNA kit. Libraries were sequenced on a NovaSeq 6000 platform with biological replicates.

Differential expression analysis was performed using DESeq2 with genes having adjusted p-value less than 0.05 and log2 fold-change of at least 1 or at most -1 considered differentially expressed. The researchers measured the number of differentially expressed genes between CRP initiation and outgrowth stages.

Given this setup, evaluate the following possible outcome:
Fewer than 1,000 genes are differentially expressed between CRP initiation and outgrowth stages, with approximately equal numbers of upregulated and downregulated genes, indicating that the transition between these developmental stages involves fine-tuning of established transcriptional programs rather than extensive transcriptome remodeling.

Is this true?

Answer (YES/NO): NO